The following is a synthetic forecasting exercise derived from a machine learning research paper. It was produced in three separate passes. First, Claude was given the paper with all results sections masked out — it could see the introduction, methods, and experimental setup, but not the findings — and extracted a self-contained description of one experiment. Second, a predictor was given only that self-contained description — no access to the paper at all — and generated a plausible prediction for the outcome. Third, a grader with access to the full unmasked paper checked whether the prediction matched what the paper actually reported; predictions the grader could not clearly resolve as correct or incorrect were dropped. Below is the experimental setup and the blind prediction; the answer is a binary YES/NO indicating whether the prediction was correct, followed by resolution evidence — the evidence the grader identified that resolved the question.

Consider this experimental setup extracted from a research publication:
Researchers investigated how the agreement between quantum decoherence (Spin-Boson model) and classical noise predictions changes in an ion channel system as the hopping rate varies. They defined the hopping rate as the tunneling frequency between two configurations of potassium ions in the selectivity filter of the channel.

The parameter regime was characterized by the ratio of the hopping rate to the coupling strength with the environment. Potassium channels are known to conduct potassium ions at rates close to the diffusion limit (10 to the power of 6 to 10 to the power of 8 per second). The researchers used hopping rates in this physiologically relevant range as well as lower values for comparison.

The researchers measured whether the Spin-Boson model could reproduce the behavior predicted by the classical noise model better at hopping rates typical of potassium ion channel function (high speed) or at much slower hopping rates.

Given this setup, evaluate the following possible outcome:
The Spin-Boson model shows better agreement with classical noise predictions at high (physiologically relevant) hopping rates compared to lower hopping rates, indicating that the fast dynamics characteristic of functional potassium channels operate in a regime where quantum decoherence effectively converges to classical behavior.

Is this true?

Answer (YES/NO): YES